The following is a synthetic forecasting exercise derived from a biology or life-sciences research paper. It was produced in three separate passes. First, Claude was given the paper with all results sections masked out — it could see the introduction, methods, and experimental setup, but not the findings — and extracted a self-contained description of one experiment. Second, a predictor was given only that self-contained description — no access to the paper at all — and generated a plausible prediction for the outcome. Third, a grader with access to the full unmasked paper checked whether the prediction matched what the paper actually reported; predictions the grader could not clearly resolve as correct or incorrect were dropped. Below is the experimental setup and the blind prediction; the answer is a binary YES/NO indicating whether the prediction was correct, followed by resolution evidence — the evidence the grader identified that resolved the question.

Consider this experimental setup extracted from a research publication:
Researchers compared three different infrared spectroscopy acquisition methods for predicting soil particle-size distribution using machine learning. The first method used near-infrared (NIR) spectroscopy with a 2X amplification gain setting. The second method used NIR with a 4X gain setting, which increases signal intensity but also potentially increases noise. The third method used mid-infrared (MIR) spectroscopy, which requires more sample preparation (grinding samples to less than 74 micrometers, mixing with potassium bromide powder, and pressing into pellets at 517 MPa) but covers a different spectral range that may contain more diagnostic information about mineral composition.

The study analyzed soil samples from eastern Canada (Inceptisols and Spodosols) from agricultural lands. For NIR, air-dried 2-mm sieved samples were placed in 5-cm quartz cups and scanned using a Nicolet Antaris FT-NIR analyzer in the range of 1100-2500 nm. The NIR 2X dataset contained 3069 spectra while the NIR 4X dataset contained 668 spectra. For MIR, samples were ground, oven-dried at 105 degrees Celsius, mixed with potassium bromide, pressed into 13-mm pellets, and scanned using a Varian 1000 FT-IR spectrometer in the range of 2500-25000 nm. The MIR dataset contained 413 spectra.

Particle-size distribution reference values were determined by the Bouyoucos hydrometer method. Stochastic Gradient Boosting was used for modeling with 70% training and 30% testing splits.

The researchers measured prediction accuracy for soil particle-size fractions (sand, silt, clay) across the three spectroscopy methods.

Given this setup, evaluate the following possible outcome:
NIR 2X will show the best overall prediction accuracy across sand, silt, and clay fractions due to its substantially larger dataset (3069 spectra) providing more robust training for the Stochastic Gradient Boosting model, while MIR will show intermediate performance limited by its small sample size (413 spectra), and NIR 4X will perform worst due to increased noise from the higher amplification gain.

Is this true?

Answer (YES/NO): NO